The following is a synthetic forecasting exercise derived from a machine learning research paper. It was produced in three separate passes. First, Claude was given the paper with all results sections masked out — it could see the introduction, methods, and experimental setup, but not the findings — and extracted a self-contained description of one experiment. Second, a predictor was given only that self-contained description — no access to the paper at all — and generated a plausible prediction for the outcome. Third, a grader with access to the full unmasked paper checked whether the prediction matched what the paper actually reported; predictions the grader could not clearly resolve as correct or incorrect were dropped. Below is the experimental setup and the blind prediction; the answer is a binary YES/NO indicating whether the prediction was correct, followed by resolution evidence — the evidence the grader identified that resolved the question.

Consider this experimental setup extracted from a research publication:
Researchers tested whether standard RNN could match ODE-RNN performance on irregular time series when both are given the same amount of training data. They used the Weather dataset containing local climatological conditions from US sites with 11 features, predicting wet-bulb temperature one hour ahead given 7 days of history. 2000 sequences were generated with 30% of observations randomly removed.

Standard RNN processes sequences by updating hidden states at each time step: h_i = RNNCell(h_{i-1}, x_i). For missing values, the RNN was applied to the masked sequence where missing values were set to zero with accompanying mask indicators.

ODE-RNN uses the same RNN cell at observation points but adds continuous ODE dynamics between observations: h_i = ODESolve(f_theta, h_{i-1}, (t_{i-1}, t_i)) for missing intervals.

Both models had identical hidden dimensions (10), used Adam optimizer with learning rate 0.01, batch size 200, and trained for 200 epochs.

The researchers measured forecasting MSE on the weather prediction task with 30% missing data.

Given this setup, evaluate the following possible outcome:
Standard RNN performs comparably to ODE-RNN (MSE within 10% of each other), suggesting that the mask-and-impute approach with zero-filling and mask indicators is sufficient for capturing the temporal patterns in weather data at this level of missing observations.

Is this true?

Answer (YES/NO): NO